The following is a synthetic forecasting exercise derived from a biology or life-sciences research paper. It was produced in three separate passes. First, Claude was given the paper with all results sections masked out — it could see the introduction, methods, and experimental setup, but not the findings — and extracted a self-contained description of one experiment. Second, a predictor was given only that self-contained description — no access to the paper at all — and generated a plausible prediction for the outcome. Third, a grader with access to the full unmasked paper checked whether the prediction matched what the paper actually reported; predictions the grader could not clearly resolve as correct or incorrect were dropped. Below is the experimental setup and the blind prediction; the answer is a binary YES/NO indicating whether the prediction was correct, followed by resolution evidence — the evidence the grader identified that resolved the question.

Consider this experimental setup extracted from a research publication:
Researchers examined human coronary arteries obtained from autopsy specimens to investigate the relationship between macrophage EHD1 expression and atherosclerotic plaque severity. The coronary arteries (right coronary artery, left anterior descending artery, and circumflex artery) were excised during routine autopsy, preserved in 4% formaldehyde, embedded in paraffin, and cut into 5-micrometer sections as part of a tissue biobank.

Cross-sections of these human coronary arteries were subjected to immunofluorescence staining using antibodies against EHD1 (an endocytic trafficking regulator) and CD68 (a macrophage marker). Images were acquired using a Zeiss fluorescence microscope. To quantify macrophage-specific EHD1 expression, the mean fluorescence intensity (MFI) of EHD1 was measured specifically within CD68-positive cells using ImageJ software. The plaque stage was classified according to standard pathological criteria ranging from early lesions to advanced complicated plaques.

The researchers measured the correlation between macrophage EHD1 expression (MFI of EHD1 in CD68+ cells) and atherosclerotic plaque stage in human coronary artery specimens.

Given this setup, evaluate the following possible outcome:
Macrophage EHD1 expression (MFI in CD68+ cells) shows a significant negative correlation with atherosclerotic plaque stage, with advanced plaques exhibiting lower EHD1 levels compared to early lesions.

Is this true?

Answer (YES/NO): NO